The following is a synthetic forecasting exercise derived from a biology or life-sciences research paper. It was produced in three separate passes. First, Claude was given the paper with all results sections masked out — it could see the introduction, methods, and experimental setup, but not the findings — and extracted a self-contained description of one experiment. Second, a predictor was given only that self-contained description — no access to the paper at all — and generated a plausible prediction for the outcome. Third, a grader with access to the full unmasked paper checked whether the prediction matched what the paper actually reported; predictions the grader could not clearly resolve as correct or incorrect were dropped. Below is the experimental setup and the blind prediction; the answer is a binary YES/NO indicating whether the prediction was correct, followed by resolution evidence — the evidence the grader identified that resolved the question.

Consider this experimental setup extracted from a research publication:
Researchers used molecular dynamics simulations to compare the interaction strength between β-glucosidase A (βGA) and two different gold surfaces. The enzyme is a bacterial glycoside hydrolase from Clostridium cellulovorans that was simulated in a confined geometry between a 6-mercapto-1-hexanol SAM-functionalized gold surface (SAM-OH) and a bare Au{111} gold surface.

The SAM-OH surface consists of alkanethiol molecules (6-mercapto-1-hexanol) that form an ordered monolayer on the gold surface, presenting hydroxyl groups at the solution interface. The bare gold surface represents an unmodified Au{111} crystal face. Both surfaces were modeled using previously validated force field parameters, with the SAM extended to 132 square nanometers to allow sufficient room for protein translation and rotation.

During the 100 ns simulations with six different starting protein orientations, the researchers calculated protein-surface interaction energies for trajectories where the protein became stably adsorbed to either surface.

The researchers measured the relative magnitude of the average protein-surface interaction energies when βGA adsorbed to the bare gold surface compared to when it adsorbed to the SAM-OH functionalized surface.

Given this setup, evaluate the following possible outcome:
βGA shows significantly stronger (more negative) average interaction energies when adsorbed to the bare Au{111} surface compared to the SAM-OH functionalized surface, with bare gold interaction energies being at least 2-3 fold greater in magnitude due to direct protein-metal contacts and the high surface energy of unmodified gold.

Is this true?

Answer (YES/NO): YES